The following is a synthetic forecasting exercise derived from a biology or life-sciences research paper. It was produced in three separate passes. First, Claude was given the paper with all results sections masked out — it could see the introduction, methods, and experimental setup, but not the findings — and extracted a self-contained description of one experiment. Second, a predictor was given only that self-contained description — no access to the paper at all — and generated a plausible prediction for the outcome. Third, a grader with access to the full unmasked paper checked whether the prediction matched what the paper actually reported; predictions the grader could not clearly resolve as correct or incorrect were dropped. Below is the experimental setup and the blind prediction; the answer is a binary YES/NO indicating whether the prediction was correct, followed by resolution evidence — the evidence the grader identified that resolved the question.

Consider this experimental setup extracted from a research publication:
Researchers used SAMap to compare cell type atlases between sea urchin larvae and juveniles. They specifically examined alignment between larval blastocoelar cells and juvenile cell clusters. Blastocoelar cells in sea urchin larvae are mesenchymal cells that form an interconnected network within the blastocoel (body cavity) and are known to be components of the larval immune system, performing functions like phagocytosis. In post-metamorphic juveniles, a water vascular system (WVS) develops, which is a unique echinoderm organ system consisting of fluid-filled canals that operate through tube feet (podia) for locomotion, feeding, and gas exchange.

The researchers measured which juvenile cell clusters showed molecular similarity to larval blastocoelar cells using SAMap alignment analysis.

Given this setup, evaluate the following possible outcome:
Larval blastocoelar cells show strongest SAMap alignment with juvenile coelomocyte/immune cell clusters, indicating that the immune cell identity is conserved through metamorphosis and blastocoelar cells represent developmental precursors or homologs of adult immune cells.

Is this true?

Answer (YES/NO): NO